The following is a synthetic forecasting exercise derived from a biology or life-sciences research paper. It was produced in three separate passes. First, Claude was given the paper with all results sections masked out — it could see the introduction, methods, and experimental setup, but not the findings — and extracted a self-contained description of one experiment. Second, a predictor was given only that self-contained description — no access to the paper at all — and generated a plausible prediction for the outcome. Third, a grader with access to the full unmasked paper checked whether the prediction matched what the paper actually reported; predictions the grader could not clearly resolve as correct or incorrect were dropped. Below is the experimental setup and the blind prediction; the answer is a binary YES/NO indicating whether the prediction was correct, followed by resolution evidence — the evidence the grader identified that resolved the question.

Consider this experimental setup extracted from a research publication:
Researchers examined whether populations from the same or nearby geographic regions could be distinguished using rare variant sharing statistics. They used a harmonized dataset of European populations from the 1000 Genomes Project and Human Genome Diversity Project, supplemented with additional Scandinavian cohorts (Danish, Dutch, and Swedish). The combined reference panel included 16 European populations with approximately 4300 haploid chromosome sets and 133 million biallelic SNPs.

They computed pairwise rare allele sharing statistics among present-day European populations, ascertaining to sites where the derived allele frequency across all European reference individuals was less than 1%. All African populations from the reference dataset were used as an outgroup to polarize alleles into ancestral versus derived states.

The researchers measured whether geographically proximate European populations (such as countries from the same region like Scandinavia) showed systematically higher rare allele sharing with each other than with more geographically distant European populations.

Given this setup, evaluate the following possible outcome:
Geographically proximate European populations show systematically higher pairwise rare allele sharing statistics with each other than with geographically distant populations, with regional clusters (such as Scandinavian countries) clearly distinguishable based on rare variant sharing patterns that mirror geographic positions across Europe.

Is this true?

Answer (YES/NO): YES